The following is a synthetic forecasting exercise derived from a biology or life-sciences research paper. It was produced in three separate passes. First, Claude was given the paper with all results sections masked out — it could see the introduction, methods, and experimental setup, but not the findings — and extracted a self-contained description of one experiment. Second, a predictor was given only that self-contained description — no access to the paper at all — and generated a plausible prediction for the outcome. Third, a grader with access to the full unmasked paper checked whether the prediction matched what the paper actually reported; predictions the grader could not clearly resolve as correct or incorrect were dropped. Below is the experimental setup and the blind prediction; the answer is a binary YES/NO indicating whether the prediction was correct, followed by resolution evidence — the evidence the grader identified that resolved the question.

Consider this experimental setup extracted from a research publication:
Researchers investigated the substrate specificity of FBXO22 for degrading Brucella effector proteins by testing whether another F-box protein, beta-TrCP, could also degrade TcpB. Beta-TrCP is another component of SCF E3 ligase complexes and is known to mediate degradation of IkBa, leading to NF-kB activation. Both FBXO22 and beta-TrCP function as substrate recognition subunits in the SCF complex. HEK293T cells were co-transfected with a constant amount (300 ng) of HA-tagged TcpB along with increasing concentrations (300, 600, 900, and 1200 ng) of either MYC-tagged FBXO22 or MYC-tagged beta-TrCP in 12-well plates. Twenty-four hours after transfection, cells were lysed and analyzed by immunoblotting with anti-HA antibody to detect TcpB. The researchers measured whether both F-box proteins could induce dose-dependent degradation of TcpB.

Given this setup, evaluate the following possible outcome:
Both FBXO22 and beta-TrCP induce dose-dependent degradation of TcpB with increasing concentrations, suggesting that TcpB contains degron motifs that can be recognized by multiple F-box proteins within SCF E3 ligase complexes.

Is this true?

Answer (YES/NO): NO